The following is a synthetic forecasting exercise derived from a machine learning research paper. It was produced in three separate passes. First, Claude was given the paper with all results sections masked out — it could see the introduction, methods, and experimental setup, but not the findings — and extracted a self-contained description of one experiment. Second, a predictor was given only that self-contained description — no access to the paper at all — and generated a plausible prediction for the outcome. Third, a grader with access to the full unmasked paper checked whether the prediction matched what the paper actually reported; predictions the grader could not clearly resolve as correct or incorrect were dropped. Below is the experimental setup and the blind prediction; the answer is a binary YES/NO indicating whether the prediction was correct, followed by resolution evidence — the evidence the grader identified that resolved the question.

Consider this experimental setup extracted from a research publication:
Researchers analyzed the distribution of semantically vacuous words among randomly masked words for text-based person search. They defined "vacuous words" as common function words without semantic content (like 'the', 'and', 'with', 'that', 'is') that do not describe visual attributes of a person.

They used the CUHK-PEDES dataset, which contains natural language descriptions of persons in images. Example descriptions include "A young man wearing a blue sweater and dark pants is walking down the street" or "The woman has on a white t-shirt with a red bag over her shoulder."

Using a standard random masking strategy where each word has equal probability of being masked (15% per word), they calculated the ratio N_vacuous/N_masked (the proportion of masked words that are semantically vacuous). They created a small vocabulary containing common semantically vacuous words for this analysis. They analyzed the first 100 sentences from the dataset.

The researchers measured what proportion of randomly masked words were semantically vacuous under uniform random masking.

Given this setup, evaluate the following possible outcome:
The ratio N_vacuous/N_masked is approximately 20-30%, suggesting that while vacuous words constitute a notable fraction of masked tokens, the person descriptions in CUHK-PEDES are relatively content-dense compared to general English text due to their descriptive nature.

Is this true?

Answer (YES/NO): NO